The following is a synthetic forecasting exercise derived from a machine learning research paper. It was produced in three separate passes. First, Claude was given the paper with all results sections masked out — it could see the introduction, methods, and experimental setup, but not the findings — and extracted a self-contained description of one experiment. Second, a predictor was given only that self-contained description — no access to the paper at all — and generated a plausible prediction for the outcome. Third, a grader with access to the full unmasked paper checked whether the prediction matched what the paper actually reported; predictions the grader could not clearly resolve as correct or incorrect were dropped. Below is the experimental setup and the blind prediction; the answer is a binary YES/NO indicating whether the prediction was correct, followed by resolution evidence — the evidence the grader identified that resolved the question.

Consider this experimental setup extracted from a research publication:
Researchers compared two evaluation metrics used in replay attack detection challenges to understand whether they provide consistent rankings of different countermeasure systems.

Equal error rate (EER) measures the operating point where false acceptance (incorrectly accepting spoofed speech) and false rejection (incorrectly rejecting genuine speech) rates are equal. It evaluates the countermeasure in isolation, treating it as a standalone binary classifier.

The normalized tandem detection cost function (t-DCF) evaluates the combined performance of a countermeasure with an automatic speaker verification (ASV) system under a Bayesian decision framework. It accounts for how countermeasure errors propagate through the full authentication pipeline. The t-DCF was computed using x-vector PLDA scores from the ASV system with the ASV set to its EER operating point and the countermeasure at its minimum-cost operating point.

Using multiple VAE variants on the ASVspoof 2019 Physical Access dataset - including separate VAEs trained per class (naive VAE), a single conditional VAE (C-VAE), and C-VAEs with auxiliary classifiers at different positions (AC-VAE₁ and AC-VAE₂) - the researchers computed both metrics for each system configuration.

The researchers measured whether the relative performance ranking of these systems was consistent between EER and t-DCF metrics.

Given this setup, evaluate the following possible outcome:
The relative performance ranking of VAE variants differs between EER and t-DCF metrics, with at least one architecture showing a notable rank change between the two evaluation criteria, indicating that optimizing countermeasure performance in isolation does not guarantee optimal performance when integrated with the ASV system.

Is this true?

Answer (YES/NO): NO